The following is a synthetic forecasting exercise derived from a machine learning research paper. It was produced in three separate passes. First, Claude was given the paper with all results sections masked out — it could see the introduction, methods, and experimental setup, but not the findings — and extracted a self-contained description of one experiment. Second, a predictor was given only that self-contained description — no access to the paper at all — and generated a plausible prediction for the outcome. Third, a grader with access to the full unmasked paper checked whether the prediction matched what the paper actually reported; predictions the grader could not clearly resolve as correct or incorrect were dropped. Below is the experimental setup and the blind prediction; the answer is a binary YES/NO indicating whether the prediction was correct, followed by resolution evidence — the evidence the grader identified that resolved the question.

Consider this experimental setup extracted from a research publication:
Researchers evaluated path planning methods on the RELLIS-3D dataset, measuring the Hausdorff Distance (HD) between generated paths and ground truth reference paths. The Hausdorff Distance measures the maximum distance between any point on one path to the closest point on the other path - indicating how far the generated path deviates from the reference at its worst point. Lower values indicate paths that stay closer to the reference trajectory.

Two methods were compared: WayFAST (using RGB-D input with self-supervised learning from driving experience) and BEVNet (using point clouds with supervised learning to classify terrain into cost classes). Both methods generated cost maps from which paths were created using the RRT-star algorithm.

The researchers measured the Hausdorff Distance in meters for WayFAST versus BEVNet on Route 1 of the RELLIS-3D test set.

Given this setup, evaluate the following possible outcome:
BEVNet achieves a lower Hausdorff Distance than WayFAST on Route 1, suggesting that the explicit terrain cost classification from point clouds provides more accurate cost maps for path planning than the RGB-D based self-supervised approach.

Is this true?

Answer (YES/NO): NO